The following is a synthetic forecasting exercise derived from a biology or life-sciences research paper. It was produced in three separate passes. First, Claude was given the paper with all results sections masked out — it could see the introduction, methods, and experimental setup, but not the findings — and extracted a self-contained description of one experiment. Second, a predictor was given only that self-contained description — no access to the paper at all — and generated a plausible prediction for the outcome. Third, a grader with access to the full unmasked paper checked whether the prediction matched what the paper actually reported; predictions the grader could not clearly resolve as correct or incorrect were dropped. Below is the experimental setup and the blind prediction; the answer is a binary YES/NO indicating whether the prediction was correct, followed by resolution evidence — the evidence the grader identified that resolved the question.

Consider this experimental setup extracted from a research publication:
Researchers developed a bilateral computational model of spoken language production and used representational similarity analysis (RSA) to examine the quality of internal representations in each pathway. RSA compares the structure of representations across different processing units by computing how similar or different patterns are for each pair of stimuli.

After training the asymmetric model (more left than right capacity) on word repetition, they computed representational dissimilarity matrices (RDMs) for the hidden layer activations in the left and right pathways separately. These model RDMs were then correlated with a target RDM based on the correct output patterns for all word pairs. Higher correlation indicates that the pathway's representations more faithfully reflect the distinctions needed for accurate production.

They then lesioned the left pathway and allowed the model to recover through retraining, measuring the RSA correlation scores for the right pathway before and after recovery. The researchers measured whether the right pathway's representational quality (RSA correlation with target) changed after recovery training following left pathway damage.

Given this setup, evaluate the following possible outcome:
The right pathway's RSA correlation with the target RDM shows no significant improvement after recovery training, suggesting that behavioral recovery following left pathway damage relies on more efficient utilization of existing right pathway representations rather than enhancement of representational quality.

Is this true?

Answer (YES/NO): NO